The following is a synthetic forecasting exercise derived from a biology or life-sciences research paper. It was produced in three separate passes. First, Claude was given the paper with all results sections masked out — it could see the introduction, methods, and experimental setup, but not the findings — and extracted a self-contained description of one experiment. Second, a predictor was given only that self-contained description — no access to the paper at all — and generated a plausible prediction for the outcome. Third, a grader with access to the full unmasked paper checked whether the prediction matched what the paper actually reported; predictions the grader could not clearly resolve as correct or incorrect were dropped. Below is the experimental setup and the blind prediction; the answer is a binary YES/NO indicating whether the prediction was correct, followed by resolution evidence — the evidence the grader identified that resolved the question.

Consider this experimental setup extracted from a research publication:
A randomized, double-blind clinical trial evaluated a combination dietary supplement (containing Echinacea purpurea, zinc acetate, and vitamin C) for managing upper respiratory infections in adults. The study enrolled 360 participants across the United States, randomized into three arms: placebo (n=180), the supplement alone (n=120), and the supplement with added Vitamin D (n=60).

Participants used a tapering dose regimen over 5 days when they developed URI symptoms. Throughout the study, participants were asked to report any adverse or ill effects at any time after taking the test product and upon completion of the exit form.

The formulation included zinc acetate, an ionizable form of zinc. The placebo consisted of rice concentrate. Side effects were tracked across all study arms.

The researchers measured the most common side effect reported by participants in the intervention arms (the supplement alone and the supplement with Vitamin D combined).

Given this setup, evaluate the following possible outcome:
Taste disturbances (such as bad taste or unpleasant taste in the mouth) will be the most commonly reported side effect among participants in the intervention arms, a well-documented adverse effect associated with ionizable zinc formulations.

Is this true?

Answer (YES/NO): NO